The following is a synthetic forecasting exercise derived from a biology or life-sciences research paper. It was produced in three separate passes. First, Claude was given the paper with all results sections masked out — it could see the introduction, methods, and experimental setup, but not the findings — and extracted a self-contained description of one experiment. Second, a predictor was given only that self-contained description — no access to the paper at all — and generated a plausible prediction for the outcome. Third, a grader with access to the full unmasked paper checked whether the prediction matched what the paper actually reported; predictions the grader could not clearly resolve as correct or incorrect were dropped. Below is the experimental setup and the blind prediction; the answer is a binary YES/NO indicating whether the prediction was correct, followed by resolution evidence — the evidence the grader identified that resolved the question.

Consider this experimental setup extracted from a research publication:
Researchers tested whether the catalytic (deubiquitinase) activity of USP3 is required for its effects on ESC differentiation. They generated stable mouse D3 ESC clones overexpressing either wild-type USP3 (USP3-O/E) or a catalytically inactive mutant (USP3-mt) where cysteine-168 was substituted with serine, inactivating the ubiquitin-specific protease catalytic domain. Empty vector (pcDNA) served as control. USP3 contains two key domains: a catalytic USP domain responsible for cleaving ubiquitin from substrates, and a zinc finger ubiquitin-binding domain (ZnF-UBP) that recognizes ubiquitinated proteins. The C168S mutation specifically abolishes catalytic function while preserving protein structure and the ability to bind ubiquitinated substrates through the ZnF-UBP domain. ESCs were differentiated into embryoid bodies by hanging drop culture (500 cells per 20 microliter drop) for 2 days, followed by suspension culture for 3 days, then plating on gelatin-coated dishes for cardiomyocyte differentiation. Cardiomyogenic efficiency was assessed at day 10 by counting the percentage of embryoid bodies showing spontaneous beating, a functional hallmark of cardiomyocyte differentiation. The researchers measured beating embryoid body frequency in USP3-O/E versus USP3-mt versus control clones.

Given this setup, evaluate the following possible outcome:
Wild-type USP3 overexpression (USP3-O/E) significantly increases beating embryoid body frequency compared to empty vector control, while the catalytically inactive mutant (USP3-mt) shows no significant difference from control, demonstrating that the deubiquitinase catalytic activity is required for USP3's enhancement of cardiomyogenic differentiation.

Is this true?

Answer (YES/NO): NO